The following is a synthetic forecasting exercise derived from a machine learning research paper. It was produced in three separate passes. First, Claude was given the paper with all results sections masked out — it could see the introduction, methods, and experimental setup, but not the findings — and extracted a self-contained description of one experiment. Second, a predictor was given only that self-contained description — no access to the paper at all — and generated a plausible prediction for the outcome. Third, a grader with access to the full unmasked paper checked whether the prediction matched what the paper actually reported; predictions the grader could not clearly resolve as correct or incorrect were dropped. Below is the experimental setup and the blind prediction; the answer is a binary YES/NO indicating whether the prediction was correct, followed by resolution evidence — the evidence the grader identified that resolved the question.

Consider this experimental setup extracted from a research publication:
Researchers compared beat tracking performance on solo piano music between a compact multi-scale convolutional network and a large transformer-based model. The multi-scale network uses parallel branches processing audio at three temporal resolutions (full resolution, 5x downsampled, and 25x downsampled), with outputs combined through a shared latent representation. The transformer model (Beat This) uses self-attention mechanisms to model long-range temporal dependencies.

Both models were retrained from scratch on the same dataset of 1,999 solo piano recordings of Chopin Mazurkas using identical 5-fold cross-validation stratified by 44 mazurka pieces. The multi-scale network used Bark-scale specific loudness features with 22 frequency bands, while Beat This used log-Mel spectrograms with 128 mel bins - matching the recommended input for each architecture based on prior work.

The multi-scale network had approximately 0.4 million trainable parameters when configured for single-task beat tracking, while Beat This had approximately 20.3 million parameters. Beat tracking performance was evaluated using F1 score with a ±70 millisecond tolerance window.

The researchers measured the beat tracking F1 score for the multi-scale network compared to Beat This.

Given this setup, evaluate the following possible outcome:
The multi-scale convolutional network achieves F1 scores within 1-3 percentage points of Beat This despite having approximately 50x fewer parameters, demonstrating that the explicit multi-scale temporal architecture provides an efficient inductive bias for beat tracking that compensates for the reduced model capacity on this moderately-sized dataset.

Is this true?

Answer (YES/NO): NO